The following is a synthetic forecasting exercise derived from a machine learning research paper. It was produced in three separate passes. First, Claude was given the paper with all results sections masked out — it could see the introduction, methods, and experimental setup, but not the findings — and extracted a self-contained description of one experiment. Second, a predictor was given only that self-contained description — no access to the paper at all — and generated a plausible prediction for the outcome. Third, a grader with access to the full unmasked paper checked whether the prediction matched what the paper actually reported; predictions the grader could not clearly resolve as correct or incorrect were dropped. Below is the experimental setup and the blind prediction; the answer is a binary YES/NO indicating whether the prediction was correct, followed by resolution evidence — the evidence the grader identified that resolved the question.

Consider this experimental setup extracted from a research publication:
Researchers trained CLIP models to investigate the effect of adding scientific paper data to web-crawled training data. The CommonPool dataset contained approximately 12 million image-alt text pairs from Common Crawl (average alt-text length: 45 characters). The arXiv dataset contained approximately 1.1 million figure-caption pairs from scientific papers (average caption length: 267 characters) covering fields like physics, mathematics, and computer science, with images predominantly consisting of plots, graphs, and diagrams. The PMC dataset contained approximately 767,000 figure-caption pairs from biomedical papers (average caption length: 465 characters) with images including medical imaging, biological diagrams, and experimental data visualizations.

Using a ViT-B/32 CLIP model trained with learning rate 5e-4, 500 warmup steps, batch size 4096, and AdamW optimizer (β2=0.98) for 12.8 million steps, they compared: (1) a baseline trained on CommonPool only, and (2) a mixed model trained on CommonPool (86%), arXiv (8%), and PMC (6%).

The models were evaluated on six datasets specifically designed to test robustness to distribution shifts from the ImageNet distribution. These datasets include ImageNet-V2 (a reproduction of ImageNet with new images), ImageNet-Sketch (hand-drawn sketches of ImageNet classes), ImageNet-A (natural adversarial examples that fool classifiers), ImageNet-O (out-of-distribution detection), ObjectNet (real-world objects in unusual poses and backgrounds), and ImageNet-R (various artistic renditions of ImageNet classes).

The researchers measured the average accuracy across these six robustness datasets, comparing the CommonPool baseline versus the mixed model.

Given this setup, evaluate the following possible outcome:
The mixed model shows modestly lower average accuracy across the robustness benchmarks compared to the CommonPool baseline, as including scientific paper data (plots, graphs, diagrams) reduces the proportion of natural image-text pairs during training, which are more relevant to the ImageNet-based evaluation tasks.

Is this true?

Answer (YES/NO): YES